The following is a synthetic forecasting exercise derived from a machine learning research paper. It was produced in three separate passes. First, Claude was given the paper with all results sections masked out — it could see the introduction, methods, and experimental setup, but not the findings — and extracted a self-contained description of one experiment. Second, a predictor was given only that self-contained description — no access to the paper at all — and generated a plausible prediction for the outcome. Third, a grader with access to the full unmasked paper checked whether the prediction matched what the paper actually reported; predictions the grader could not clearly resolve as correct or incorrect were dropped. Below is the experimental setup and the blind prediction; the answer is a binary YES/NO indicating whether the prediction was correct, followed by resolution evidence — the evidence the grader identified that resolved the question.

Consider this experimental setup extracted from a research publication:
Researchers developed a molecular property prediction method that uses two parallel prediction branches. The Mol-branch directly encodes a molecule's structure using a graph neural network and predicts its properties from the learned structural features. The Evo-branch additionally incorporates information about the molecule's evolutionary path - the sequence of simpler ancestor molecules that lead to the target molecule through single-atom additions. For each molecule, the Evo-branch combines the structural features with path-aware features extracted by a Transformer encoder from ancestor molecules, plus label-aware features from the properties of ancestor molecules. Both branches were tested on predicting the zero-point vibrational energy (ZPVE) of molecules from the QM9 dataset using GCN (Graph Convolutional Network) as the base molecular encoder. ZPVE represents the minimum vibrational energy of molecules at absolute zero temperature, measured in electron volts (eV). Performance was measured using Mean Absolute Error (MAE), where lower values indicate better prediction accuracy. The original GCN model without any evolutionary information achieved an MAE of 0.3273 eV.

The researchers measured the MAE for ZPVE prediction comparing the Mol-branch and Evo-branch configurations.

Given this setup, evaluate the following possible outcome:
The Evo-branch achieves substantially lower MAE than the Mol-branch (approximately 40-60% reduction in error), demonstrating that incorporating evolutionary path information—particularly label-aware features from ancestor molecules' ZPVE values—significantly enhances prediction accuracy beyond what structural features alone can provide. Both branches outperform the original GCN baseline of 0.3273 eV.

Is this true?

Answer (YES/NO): YES